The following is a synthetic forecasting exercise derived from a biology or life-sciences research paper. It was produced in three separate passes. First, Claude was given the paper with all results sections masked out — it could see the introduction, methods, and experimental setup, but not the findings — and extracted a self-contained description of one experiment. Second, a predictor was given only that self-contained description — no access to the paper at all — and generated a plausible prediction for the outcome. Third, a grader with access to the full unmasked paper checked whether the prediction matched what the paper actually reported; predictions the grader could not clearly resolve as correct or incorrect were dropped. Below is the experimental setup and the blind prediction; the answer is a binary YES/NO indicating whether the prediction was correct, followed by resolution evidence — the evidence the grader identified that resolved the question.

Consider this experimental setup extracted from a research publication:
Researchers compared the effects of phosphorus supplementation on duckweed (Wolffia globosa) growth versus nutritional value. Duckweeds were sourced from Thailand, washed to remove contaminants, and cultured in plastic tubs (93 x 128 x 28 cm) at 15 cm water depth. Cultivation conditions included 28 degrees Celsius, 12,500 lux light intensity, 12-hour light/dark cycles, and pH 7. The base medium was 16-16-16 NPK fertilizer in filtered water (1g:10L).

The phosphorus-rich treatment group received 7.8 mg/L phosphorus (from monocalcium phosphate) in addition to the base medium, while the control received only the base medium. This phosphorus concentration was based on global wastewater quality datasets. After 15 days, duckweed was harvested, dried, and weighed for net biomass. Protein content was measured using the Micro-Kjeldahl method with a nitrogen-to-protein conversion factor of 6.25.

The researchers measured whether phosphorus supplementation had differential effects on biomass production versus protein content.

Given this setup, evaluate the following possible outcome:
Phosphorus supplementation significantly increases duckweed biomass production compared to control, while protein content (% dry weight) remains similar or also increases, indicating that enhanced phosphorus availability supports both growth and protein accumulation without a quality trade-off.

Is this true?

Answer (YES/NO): YES